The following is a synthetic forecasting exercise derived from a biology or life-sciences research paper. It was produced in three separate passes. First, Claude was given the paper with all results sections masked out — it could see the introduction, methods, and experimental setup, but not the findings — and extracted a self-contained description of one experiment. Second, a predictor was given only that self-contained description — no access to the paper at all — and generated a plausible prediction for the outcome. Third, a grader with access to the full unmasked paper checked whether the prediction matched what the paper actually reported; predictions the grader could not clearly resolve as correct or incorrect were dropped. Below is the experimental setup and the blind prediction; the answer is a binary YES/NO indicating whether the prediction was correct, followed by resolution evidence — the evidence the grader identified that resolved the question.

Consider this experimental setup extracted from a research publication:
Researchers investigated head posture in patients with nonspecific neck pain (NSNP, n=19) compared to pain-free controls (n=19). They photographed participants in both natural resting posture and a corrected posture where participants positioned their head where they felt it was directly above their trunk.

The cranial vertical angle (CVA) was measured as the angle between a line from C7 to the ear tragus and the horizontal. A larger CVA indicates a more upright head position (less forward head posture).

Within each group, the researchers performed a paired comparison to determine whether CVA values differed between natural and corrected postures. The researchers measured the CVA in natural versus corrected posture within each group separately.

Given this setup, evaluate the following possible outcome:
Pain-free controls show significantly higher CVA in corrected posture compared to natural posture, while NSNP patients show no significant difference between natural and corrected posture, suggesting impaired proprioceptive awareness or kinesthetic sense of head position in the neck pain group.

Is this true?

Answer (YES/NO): NO